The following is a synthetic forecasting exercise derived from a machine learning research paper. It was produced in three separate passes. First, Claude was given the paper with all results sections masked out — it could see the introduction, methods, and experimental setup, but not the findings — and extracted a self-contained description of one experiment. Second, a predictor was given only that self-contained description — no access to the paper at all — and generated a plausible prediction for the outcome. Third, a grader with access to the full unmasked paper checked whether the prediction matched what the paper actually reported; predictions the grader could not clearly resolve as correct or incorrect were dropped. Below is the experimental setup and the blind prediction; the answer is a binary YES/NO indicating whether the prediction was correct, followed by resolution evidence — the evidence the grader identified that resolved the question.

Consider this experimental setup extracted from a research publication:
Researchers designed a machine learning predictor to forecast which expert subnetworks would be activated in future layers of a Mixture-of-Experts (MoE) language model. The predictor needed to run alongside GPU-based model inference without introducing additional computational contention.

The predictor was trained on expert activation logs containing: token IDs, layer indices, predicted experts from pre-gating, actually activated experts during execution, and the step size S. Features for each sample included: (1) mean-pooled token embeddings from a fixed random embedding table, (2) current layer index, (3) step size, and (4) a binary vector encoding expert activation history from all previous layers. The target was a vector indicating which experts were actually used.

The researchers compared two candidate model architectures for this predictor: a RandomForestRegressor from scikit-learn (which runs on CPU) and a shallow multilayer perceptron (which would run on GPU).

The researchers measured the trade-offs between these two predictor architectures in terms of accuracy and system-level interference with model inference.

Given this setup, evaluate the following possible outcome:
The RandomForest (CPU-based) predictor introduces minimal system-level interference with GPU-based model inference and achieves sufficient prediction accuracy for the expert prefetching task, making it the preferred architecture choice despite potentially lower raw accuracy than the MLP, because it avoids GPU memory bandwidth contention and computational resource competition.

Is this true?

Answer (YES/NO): NO